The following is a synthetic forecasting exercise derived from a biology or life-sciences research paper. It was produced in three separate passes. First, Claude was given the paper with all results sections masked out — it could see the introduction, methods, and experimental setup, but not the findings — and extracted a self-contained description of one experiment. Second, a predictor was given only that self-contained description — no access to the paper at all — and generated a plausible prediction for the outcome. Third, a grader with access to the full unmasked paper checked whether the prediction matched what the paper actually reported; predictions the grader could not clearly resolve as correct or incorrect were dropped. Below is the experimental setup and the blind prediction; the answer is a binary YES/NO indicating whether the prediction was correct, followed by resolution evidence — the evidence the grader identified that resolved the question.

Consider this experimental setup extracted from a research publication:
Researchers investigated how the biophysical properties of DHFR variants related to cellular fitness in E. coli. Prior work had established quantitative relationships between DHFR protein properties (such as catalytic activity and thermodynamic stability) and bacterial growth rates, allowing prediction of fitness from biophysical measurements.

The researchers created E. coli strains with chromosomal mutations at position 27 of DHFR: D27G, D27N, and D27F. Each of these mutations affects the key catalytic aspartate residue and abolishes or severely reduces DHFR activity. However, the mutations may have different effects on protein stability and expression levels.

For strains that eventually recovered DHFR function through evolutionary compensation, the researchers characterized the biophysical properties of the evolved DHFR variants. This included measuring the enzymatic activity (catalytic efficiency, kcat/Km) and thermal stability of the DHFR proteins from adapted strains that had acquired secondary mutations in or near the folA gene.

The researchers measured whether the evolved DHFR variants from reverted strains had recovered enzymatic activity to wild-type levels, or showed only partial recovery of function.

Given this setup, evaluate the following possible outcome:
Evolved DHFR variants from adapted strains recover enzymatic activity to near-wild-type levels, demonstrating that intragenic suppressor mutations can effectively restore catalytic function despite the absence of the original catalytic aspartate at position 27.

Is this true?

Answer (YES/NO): NO